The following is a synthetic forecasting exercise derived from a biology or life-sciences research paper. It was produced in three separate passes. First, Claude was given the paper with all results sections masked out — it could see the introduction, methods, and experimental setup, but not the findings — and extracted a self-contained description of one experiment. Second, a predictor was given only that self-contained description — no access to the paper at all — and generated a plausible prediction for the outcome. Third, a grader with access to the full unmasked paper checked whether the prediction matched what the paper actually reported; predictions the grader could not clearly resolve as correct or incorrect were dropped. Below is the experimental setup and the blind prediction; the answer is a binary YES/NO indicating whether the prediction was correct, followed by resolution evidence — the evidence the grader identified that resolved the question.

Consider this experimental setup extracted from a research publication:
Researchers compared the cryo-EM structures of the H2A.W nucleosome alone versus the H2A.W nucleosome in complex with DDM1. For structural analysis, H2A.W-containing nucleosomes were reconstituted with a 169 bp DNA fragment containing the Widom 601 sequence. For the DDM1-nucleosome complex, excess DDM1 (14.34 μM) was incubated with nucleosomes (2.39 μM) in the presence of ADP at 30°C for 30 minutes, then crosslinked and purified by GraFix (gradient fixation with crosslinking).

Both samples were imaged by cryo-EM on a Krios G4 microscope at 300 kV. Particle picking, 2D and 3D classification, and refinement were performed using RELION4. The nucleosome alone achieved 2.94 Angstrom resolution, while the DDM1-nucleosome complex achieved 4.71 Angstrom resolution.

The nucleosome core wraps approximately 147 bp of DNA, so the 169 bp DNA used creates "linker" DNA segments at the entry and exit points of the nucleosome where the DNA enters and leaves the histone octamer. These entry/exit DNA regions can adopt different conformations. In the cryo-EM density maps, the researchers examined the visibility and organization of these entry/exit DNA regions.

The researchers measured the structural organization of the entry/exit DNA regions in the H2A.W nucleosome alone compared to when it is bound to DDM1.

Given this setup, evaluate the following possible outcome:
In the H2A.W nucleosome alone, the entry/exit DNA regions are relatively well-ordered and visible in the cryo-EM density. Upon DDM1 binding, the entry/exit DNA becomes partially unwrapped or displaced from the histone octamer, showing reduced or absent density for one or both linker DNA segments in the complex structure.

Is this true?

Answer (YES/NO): YES